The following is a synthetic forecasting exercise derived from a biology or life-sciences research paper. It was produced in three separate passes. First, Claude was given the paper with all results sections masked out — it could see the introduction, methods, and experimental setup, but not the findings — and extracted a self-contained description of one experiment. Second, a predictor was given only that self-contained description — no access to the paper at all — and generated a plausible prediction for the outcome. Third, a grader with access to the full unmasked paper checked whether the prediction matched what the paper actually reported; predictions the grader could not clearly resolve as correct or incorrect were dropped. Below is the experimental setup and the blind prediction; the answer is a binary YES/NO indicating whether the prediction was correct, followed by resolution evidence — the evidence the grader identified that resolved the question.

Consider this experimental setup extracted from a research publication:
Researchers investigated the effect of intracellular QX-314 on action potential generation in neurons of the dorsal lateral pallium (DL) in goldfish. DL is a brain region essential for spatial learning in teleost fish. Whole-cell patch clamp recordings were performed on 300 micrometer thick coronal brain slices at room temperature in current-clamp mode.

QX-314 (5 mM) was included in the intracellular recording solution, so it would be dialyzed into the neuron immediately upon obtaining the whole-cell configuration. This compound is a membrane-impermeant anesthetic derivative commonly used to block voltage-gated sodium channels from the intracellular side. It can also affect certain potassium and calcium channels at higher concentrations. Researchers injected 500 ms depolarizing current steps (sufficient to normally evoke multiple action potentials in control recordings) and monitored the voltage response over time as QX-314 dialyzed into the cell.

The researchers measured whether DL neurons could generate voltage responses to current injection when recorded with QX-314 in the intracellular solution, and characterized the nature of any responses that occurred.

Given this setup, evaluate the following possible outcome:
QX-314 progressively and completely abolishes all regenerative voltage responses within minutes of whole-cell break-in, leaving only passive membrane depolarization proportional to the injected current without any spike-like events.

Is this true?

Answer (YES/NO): NO